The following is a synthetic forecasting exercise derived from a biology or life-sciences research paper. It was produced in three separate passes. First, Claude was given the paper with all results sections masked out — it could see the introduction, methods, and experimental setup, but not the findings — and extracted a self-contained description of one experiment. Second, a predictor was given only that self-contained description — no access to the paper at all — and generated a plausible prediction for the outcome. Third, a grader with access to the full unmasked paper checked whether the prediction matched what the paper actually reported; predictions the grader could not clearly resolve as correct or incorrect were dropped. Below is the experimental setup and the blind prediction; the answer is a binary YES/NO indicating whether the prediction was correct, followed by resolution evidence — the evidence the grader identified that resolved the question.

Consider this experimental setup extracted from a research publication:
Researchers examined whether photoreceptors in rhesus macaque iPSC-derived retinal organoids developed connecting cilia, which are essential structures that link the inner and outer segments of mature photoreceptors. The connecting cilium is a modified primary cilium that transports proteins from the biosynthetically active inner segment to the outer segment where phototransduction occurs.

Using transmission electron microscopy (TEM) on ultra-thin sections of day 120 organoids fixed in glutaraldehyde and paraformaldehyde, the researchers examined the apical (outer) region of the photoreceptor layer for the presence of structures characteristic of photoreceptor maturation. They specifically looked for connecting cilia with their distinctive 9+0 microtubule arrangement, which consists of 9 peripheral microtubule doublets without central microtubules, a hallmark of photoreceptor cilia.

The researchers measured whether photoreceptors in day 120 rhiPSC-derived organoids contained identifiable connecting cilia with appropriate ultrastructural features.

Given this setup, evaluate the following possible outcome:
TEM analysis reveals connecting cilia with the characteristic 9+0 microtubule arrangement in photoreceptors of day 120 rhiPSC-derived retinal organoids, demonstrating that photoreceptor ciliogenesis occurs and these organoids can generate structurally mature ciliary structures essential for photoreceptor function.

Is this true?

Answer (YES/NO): YES